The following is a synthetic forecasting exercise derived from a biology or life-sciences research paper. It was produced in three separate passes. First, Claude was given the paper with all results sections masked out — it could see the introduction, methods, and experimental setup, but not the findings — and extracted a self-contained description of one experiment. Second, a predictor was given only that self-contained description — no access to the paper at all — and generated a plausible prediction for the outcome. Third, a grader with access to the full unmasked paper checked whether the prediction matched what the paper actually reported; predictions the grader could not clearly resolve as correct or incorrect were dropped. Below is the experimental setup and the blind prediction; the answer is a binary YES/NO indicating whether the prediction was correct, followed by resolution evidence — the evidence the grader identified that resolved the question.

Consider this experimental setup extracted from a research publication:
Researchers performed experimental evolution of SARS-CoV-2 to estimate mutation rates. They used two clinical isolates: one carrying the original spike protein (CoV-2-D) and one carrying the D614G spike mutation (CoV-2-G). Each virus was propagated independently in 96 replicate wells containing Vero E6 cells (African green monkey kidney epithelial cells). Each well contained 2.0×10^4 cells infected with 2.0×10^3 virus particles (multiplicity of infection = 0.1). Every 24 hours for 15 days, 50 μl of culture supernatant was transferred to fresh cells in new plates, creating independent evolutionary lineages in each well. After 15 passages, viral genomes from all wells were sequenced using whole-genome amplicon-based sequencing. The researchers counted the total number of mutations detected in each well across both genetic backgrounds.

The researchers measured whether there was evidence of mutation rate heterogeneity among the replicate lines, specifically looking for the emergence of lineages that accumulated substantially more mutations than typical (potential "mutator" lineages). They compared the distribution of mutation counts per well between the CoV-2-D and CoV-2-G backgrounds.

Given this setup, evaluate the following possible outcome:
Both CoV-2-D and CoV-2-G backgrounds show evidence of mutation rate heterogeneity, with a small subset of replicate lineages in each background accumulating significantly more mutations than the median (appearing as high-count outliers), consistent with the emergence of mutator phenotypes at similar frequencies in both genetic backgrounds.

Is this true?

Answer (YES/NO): NO